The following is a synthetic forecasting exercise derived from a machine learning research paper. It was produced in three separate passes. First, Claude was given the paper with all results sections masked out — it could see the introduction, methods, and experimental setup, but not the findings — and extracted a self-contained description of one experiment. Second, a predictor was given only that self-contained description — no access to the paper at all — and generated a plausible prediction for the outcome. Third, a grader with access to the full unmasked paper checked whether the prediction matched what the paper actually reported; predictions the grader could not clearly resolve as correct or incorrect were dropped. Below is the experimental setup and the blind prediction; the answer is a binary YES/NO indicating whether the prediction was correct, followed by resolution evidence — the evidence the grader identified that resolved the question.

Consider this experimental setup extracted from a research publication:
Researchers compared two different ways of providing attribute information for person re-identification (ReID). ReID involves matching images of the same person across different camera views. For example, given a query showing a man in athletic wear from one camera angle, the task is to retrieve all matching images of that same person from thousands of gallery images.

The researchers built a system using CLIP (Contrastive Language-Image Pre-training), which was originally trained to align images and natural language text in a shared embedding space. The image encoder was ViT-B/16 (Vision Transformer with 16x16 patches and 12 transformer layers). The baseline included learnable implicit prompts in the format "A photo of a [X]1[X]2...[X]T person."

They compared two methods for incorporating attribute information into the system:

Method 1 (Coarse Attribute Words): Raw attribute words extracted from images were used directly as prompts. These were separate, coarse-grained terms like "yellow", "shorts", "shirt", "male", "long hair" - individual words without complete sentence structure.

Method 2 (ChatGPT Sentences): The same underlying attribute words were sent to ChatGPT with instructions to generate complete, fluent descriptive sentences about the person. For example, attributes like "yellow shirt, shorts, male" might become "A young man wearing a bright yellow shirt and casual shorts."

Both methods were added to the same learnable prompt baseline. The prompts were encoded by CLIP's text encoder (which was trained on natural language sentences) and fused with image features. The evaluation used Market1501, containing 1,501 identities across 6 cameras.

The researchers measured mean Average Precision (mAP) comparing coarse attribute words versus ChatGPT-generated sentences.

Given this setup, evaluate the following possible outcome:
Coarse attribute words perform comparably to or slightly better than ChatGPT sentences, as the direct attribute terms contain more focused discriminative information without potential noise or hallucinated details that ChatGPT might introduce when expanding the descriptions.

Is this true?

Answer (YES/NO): NO